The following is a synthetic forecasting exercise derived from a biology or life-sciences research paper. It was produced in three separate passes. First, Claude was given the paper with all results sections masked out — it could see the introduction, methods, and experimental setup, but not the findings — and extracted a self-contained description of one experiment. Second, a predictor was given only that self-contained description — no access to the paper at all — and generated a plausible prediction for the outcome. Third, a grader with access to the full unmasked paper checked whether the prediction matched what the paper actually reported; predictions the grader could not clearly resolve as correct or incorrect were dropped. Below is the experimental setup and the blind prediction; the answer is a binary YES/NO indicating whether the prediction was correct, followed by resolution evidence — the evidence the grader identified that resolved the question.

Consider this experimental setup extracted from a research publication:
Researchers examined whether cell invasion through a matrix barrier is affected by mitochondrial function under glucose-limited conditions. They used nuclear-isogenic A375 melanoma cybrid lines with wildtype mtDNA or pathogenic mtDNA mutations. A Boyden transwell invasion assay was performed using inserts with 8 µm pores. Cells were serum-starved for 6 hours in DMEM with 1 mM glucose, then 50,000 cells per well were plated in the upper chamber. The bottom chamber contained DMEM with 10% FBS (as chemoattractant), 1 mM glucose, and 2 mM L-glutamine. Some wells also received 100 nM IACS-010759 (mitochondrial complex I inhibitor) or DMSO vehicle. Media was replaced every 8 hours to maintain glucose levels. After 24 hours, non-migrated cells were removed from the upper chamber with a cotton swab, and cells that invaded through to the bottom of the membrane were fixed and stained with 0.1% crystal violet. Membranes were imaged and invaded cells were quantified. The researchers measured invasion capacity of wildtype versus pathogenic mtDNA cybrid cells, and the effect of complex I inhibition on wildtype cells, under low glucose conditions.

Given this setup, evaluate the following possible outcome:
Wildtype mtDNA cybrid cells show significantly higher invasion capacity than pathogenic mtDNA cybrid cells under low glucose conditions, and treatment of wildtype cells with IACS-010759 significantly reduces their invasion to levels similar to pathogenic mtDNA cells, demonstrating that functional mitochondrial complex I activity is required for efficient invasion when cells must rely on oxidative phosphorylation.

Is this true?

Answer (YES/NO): YES